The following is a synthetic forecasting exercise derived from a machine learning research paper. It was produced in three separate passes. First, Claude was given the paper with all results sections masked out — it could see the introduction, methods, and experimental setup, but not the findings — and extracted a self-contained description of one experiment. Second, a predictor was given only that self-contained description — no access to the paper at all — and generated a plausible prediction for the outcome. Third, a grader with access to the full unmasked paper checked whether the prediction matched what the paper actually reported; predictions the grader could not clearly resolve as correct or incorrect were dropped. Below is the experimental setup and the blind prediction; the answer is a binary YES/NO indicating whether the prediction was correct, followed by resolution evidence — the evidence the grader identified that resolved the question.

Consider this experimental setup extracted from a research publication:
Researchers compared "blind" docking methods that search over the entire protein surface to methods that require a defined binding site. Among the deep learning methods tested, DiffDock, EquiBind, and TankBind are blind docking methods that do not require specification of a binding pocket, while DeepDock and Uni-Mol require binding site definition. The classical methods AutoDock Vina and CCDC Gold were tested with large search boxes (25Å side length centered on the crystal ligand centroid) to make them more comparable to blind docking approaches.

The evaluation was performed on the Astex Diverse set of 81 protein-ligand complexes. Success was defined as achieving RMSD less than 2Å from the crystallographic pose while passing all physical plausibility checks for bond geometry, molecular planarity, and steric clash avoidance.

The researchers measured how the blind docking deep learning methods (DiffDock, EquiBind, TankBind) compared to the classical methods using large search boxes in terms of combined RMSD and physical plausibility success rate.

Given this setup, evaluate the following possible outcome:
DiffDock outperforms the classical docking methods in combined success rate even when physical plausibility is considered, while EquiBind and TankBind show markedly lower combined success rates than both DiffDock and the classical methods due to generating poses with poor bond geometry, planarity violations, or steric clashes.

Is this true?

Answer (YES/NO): NO